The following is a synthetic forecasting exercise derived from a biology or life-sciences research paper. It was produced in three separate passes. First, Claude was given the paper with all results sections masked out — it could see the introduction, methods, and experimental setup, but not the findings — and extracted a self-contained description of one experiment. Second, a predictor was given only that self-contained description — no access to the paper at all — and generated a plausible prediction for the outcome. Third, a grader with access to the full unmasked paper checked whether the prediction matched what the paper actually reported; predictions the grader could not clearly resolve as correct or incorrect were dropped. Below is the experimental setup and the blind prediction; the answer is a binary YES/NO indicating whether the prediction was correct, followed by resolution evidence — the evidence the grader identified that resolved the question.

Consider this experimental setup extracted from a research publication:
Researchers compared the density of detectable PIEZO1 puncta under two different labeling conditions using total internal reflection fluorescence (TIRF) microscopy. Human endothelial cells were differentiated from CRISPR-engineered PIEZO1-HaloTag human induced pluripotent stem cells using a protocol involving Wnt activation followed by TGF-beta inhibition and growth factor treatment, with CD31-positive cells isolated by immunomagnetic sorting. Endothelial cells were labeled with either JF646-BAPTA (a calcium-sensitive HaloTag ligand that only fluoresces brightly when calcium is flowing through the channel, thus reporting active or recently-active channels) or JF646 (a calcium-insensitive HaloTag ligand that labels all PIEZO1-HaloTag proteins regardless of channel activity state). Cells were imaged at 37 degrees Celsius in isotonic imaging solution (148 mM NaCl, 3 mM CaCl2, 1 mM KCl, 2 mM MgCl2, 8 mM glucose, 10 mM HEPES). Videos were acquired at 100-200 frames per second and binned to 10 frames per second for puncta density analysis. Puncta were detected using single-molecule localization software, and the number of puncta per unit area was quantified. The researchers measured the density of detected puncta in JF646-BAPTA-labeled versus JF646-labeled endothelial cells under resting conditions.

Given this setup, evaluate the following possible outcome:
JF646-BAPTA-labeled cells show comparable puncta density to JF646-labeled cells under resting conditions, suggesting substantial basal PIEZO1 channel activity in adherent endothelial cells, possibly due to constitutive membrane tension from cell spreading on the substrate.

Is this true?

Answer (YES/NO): NO